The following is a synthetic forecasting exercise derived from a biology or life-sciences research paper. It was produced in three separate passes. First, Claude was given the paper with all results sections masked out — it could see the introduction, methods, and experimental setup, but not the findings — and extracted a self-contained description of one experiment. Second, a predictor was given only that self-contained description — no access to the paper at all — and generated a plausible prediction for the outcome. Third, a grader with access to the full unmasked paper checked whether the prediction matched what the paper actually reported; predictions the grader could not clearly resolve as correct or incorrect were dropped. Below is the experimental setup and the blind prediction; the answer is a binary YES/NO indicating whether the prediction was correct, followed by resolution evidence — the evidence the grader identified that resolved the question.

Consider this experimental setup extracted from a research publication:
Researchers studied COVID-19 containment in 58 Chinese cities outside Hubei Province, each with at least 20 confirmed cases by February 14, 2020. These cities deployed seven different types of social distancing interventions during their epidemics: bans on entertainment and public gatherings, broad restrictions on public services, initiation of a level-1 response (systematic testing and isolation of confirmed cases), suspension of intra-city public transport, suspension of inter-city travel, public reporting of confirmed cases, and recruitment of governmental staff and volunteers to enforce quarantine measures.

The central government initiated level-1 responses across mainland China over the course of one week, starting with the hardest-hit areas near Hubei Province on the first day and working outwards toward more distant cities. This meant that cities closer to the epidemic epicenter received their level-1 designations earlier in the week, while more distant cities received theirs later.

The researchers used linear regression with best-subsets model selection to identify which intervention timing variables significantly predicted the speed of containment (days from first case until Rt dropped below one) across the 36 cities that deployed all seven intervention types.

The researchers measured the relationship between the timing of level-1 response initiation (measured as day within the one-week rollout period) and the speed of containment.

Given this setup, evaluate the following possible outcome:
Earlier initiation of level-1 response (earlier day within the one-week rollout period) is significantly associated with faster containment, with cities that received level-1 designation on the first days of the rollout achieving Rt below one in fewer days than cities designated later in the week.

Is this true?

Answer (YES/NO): NO